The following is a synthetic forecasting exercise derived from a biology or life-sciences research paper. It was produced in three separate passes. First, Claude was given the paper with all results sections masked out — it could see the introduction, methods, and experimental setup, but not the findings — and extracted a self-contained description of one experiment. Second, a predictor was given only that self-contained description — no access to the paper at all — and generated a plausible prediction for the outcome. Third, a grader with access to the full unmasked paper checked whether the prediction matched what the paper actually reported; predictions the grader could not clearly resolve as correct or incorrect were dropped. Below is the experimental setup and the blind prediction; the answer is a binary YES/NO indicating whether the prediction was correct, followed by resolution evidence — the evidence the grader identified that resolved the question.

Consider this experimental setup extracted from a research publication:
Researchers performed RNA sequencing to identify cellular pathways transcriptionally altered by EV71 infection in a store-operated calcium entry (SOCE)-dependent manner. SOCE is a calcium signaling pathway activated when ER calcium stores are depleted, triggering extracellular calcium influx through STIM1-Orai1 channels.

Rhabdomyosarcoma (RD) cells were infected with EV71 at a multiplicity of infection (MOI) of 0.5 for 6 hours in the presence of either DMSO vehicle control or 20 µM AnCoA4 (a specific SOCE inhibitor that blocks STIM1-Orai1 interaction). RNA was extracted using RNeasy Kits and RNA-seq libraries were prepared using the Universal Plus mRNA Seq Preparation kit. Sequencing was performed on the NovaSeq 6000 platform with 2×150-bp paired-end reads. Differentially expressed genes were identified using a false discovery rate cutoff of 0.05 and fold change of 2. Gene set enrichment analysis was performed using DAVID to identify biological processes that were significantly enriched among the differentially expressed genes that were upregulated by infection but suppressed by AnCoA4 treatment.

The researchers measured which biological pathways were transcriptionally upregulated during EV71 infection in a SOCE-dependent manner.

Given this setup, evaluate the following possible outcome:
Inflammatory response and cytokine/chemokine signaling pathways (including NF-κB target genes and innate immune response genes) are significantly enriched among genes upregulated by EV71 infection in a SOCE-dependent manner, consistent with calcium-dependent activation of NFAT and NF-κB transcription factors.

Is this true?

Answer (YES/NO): NO